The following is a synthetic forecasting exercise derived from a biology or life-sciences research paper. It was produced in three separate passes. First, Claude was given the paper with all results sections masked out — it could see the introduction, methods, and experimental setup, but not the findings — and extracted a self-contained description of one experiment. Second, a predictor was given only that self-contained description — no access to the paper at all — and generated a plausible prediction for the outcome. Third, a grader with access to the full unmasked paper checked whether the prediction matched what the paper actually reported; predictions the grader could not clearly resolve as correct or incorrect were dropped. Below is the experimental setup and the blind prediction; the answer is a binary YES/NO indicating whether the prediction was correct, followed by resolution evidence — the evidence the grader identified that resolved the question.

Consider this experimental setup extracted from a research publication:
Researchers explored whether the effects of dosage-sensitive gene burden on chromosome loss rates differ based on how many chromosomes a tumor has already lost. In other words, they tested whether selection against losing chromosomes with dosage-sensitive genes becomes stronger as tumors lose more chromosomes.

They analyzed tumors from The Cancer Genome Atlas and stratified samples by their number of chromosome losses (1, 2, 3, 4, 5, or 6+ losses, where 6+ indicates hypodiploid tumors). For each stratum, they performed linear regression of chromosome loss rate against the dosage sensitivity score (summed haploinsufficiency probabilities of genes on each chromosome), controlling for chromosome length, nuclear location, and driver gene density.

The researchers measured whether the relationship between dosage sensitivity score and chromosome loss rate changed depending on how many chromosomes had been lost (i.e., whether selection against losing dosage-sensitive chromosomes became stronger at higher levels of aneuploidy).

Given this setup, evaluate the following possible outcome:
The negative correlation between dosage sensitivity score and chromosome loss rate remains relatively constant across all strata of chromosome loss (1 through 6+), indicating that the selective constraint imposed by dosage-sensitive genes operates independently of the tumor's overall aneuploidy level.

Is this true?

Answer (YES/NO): NO